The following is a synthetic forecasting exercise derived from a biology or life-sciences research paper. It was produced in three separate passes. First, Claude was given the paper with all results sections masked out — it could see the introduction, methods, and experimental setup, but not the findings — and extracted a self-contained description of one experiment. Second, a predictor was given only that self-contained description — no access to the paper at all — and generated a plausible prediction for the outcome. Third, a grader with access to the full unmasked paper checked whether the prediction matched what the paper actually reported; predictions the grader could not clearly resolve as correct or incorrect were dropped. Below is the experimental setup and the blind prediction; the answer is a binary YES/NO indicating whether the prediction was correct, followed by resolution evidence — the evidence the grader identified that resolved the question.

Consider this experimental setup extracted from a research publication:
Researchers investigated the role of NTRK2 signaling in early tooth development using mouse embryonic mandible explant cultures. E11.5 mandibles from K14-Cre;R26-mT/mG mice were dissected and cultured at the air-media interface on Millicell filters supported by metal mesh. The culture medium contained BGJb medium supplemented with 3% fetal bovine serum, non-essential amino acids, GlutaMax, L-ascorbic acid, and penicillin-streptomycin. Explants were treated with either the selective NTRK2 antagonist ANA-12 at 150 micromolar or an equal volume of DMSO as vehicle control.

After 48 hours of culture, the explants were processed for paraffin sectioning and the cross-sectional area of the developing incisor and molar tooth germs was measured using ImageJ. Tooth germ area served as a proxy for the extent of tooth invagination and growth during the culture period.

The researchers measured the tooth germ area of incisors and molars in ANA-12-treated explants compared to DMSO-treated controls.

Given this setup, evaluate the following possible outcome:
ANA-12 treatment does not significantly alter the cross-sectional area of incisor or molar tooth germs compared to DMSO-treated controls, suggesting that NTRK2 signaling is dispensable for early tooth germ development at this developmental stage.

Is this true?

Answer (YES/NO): NO